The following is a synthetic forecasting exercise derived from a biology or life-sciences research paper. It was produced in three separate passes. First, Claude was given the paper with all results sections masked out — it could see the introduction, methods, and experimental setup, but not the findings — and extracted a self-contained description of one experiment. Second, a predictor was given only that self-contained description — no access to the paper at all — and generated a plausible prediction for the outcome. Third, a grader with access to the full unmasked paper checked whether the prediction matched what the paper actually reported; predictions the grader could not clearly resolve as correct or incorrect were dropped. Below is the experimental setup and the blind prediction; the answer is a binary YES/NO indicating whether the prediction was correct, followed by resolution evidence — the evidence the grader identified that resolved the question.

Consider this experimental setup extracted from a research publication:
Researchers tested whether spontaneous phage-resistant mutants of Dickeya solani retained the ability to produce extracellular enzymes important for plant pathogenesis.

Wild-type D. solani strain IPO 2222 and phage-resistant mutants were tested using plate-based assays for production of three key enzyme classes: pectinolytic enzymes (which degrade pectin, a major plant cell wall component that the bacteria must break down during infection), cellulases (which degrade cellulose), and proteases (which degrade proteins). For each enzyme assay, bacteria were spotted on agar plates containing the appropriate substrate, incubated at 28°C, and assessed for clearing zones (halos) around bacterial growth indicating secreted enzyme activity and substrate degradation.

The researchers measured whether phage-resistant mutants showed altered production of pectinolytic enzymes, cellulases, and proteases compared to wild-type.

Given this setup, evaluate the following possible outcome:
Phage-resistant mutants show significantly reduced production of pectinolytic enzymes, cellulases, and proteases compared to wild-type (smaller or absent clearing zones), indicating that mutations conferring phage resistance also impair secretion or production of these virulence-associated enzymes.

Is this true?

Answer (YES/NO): NO